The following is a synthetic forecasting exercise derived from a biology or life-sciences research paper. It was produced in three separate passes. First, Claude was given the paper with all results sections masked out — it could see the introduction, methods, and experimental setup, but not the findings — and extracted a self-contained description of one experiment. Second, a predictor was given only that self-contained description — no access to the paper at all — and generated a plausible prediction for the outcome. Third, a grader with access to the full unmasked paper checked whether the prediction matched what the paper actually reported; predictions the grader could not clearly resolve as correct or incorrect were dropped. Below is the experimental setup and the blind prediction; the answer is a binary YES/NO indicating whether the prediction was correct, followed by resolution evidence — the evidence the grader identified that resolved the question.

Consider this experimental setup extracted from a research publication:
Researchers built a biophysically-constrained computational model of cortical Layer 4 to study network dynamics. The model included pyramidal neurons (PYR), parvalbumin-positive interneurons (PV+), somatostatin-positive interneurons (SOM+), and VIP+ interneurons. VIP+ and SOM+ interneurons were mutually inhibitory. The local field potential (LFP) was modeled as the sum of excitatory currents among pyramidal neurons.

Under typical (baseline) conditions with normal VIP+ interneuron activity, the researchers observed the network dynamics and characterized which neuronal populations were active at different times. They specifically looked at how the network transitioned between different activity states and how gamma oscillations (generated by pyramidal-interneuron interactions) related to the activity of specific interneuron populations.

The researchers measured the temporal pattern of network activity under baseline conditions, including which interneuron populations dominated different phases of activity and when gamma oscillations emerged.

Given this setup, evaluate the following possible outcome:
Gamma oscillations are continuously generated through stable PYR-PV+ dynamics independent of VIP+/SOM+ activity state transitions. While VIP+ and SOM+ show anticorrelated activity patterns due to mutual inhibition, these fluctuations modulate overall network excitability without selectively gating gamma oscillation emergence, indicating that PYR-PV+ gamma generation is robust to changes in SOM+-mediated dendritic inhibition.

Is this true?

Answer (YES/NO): NO